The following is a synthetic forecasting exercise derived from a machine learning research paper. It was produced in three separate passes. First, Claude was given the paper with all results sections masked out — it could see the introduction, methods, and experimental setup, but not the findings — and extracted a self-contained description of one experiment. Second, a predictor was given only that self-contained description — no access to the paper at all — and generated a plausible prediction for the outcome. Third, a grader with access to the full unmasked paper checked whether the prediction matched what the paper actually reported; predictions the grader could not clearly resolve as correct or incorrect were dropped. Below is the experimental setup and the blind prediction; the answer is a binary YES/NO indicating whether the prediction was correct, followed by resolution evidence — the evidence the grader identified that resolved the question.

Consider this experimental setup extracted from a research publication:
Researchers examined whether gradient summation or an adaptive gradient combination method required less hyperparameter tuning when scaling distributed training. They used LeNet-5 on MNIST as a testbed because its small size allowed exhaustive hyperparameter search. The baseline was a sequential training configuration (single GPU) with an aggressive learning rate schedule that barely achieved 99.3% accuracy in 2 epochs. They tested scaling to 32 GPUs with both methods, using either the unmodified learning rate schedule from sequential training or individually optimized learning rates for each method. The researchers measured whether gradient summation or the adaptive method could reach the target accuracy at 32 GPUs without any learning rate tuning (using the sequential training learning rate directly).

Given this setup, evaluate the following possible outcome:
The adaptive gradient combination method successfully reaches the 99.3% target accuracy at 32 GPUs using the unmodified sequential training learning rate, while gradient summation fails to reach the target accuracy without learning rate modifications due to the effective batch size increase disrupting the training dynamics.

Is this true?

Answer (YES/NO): YES